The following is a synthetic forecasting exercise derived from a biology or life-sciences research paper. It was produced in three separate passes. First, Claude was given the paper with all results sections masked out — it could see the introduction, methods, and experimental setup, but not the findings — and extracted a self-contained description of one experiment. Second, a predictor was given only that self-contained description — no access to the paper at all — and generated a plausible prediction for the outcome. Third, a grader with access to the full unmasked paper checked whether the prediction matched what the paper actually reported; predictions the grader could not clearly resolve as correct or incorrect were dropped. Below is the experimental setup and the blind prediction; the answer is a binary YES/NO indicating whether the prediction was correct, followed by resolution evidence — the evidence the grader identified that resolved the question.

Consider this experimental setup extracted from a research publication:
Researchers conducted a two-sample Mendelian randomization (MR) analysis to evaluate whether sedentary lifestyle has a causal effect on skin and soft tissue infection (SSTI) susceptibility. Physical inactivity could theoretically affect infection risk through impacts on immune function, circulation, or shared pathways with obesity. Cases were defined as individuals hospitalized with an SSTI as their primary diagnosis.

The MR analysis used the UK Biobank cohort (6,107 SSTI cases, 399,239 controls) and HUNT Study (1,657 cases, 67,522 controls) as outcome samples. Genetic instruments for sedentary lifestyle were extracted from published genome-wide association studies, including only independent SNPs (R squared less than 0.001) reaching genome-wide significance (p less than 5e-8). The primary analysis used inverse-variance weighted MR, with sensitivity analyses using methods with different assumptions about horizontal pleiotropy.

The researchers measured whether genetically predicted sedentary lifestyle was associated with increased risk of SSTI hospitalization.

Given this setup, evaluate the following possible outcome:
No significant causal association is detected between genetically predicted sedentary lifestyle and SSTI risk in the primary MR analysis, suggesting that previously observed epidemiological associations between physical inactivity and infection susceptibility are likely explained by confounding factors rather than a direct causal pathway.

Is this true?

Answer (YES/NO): YES